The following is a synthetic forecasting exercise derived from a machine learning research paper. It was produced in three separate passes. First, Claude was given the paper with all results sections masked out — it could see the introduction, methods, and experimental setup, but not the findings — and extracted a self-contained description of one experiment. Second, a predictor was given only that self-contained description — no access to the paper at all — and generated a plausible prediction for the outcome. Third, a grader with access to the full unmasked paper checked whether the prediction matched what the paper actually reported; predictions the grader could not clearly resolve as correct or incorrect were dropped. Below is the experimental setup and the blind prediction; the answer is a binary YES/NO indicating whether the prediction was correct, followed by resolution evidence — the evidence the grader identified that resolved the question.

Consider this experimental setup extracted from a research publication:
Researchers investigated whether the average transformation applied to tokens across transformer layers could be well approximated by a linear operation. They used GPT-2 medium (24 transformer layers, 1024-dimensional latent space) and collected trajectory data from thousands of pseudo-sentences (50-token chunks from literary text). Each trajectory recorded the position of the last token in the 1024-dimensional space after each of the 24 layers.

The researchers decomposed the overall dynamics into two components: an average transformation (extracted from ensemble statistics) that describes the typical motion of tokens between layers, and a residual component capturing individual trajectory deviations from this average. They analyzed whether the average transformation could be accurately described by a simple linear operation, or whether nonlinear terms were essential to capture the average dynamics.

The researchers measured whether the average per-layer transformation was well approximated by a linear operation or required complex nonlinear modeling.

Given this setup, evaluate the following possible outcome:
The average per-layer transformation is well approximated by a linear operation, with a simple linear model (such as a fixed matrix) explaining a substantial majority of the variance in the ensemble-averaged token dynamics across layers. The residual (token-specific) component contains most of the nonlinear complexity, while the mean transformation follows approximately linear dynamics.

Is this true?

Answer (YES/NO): YES